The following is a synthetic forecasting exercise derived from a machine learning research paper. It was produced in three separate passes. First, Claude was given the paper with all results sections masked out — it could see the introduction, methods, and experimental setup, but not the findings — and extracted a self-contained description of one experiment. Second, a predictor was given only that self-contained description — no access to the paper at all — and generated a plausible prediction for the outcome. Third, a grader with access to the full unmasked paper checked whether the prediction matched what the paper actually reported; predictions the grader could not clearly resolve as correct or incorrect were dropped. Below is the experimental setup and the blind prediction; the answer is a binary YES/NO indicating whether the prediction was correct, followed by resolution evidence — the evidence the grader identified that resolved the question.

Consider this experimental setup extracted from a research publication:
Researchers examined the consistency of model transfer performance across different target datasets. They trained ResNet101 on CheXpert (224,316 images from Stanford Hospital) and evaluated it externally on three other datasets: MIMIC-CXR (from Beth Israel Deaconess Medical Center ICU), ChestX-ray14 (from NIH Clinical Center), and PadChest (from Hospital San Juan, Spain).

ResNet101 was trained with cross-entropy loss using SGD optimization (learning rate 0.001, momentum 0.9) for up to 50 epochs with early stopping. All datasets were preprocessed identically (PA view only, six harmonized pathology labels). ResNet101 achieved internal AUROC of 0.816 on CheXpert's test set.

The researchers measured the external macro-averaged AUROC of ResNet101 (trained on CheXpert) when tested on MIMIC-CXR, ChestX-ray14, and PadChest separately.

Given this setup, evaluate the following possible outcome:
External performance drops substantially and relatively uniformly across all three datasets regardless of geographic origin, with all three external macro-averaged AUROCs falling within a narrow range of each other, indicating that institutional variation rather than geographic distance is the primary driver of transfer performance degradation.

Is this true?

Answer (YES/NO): NO